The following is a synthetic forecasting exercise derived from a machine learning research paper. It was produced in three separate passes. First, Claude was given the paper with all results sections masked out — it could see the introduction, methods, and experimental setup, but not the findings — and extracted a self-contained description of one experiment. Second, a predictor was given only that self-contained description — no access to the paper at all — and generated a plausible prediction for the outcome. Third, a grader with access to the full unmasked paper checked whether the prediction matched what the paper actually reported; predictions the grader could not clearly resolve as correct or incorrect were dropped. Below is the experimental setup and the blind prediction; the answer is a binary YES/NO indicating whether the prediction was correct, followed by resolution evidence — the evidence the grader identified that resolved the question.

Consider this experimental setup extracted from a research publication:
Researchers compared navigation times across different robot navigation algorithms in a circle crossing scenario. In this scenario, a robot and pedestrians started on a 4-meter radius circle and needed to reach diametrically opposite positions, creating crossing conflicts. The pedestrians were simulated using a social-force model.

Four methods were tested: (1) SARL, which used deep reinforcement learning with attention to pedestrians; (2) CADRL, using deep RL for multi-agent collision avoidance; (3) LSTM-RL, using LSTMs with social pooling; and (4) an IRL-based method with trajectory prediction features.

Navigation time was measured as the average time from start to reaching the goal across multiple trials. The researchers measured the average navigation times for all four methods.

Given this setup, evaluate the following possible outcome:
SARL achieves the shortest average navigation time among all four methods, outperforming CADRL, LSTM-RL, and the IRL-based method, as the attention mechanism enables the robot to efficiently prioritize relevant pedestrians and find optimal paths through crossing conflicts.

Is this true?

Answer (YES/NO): NO